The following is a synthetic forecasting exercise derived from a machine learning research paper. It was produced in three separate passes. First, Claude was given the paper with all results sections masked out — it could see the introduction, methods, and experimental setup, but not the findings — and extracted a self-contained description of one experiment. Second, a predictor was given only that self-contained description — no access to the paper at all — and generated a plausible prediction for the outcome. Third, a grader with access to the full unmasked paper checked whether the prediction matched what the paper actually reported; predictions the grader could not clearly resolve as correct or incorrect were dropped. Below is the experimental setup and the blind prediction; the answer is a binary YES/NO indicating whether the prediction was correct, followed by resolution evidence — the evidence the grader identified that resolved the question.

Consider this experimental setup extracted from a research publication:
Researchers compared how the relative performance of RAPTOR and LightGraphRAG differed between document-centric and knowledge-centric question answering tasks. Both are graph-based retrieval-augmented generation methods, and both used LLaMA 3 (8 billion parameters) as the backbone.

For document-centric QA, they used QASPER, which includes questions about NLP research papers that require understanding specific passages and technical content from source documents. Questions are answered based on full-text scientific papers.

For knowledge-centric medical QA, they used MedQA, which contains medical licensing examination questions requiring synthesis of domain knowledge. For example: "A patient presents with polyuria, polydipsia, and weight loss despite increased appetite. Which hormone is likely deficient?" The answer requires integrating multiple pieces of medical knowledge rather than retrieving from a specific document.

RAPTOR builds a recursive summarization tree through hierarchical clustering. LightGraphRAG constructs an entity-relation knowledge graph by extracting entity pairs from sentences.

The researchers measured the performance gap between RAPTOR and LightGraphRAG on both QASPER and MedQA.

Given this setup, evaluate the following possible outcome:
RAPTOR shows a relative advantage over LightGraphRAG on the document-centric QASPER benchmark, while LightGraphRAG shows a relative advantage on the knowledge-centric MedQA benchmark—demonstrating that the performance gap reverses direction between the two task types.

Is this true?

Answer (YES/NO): NO